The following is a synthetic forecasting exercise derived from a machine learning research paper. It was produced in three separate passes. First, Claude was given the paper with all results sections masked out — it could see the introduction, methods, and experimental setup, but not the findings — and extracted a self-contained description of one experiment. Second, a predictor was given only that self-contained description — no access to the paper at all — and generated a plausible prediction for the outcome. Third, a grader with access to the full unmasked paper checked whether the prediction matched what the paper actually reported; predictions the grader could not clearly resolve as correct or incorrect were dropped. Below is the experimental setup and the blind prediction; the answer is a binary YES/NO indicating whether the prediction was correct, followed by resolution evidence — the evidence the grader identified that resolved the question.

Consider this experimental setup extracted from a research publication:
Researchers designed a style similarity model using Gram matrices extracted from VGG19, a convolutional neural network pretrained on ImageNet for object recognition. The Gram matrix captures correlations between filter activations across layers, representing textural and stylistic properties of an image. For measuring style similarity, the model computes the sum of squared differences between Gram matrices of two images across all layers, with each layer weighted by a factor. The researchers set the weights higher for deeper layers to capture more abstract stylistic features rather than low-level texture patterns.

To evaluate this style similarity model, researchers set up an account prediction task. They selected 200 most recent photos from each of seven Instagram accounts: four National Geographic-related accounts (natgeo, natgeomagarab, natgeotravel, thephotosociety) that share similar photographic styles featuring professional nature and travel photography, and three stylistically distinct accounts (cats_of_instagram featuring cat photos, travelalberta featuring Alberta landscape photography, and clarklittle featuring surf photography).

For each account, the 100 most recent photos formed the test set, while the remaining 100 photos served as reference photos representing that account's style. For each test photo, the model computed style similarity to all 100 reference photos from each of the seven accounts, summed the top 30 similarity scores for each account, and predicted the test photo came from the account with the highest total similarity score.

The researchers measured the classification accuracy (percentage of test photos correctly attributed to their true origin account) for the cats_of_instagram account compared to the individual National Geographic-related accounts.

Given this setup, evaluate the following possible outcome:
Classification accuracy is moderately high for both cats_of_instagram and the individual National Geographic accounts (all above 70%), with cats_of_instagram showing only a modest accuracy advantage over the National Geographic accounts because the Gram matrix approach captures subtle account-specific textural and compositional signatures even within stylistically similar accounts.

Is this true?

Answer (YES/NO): NO